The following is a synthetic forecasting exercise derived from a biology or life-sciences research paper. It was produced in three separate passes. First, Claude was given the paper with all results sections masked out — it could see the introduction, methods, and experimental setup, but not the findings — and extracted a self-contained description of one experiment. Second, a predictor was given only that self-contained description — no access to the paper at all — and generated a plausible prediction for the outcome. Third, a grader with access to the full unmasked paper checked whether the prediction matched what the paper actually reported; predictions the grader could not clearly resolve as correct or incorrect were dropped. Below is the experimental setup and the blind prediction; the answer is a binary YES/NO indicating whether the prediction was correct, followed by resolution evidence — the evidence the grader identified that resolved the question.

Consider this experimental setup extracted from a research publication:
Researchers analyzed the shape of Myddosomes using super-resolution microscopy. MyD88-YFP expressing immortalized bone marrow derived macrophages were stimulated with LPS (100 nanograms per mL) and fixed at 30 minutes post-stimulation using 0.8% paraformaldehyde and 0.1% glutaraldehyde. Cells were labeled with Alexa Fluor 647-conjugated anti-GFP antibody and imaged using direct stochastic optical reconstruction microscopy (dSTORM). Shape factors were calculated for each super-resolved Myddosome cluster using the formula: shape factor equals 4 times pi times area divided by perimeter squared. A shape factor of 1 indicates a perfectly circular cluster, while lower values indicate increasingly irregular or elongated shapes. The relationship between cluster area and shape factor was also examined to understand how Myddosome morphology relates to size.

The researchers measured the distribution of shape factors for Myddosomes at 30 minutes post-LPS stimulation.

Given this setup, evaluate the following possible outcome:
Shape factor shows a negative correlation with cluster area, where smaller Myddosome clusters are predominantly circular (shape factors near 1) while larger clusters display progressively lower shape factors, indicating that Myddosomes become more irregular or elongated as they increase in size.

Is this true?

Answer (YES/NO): YES